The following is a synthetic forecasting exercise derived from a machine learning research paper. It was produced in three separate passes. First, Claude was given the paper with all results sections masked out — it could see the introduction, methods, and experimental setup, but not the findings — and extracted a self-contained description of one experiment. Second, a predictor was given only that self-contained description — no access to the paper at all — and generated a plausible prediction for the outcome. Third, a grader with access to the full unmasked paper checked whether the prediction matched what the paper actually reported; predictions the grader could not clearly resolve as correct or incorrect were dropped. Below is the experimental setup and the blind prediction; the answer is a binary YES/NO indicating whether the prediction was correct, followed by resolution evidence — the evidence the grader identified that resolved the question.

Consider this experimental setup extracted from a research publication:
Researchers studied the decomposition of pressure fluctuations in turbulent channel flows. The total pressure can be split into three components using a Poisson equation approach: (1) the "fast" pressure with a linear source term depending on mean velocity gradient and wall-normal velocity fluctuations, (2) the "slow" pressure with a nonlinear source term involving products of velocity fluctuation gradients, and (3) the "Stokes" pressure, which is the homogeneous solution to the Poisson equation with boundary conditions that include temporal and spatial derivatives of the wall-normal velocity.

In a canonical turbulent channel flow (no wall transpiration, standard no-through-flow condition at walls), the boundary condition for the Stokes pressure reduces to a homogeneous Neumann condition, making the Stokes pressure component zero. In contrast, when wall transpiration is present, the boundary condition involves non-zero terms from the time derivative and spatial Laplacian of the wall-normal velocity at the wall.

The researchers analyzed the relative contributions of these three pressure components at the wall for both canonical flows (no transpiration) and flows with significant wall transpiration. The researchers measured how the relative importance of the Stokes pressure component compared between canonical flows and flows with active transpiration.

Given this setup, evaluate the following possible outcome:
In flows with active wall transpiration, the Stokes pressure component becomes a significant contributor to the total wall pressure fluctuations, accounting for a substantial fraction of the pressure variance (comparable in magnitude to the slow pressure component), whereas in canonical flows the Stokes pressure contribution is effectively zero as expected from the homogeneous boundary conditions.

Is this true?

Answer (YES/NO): YES